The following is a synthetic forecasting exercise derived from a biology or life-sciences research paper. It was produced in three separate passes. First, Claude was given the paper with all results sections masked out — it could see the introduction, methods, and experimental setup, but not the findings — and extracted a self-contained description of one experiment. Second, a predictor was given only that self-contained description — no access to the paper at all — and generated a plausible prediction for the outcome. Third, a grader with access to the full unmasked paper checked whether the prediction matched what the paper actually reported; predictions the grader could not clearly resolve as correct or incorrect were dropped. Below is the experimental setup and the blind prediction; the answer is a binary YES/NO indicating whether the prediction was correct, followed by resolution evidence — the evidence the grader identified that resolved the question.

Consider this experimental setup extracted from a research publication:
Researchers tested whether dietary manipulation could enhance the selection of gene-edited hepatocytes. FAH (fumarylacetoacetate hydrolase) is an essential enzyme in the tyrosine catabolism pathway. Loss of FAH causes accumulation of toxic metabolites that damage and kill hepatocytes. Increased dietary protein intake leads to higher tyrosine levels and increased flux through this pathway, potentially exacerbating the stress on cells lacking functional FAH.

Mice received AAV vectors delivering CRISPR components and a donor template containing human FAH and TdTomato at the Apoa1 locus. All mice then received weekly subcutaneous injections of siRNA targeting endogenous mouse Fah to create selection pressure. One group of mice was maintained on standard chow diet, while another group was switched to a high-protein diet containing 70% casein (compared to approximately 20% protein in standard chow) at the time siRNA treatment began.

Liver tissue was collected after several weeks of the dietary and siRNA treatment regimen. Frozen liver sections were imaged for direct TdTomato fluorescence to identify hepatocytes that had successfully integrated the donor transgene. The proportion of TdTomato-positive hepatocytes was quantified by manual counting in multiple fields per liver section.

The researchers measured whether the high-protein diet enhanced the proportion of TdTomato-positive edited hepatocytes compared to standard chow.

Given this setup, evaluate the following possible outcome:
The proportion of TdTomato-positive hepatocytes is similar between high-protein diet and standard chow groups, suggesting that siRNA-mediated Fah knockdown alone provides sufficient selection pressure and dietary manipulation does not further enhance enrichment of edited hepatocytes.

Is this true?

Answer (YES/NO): NO